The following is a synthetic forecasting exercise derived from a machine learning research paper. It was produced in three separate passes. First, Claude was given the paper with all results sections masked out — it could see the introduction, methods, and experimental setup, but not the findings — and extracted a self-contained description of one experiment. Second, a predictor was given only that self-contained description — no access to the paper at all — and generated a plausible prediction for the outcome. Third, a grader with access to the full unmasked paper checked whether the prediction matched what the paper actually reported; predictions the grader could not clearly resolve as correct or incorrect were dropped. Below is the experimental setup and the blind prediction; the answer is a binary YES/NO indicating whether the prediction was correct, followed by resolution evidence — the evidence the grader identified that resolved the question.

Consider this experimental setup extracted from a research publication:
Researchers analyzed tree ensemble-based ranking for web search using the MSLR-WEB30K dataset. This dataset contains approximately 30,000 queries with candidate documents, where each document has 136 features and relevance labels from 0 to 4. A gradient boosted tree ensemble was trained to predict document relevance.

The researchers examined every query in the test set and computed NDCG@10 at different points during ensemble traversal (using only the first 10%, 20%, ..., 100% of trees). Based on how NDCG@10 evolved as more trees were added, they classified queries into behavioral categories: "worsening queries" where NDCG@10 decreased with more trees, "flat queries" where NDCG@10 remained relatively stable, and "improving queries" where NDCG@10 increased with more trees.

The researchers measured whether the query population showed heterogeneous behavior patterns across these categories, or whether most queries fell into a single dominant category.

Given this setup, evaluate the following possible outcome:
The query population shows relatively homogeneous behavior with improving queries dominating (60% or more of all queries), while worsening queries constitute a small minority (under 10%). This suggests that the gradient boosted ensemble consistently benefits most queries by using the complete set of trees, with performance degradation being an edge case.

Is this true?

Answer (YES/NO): NO